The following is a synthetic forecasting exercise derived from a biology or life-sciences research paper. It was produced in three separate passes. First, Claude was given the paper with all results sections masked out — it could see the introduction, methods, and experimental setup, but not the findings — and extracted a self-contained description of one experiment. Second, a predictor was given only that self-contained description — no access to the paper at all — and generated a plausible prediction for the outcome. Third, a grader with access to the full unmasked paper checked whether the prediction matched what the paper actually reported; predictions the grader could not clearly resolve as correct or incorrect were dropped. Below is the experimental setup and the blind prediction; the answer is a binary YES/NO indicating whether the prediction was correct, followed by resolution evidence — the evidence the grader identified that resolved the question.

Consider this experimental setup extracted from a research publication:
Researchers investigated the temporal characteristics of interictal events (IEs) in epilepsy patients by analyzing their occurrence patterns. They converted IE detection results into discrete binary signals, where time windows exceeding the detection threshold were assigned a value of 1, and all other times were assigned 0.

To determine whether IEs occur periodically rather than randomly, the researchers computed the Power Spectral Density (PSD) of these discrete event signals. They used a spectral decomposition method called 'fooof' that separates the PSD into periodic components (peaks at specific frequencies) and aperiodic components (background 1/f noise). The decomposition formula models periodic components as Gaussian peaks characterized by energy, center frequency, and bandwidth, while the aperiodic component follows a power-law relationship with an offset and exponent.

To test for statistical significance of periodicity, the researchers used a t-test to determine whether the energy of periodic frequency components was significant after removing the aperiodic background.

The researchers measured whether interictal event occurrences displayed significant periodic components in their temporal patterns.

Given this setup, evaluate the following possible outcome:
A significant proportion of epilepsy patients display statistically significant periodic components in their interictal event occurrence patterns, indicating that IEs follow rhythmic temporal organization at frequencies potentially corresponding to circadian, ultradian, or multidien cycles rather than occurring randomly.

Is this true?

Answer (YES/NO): NO